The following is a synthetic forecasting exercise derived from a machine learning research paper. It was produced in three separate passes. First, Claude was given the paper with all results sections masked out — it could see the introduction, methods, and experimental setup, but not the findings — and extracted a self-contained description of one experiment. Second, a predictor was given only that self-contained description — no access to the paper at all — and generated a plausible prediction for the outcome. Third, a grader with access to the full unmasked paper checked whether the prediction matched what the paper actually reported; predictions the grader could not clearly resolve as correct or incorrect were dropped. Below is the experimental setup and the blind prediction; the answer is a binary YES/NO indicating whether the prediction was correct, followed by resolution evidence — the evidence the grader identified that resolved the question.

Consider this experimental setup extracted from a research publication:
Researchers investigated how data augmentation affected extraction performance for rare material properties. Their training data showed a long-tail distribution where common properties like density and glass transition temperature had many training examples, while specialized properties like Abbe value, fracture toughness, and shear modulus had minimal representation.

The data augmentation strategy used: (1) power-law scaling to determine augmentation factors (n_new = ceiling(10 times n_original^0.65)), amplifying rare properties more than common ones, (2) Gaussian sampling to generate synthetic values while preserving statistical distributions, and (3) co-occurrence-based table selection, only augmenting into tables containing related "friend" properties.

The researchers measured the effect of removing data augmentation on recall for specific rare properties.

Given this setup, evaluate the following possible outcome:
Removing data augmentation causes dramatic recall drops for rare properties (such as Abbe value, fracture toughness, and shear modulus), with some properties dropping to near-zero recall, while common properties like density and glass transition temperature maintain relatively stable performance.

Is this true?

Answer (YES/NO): NO